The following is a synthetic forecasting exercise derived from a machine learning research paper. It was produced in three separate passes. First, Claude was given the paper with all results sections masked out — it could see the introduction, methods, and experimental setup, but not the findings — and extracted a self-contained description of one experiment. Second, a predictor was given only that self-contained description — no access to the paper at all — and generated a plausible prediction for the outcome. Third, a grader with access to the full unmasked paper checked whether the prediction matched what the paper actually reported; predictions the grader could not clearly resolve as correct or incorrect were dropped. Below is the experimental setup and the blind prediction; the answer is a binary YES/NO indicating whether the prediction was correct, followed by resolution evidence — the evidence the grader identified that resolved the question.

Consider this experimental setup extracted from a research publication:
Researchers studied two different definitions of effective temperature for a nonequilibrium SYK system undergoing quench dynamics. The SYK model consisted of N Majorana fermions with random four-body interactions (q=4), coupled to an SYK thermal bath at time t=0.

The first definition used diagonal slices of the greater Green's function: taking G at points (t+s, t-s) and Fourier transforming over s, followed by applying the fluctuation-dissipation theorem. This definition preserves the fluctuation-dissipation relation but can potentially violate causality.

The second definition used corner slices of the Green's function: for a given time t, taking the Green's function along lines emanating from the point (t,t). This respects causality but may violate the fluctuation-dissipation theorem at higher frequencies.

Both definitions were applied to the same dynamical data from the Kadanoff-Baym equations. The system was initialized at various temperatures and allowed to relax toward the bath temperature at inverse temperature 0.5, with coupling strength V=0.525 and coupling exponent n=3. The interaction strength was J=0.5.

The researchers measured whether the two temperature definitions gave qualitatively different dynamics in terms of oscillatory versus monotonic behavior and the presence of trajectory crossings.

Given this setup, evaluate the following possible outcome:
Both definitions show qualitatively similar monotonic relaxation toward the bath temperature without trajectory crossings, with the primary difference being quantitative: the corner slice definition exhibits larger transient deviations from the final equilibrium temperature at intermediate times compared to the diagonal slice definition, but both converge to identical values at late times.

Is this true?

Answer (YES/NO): NO